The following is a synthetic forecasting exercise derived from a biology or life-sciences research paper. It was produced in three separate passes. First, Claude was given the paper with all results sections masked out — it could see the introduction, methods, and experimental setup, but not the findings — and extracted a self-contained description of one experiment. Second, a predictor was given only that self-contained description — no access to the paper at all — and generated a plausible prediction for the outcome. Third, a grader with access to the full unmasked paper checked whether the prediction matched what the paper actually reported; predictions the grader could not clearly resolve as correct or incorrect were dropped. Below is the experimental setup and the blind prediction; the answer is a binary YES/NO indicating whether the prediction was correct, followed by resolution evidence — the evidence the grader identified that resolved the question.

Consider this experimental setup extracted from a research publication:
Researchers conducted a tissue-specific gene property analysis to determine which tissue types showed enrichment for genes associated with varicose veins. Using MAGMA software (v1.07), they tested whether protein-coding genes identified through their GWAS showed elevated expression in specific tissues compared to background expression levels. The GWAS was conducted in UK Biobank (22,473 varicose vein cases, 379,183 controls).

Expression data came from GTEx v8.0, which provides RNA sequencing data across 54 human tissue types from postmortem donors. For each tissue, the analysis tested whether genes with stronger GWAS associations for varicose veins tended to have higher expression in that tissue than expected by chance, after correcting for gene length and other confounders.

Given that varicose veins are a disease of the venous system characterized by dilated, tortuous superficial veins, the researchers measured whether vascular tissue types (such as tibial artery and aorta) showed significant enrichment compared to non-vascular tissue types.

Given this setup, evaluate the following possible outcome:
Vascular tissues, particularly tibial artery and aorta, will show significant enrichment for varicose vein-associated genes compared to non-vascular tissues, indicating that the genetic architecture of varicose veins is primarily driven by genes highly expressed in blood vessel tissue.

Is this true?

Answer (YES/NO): YES